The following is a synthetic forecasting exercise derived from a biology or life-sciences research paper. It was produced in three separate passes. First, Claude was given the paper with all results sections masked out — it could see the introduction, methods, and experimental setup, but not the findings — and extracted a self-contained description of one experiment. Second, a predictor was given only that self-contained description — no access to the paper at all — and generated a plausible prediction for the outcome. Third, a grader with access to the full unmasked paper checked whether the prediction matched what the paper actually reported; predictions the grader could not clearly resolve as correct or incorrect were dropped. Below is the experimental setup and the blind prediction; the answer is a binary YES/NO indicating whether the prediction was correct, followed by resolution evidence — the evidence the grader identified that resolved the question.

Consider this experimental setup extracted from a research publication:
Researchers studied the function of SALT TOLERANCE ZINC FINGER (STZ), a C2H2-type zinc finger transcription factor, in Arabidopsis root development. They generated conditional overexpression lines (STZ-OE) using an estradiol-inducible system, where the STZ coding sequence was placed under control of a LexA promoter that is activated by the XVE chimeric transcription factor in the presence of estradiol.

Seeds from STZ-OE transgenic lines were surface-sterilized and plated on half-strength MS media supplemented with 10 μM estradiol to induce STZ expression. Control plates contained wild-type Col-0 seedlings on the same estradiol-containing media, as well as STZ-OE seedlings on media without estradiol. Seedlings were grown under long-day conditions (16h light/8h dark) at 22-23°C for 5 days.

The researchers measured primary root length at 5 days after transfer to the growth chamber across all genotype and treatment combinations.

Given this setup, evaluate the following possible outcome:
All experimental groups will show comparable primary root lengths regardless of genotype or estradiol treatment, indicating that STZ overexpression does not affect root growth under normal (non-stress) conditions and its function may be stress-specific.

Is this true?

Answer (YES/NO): NO